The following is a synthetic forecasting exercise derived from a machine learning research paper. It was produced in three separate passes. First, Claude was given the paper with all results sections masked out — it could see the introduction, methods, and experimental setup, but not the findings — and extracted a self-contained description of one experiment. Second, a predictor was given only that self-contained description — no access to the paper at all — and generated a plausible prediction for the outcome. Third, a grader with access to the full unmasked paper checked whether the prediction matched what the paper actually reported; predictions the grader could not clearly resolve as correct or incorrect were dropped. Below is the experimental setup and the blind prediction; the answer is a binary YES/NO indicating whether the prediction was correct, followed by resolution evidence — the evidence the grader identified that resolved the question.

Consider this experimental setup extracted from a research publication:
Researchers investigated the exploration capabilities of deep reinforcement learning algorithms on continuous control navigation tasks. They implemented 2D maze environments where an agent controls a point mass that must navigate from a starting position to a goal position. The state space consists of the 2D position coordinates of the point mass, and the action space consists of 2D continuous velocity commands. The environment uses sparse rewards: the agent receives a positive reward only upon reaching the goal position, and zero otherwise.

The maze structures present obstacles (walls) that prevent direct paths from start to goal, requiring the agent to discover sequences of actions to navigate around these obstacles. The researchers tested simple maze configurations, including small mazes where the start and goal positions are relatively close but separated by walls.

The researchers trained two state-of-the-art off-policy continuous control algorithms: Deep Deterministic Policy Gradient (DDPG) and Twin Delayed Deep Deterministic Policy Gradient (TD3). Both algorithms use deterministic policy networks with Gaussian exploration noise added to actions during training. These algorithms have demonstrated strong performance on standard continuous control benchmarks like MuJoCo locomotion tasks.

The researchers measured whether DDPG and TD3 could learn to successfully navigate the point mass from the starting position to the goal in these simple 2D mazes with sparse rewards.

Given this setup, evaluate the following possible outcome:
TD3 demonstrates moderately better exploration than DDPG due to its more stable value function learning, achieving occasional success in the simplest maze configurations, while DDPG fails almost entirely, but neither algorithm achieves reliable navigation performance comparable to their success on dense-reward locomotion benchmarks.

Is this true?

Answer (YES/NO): NO